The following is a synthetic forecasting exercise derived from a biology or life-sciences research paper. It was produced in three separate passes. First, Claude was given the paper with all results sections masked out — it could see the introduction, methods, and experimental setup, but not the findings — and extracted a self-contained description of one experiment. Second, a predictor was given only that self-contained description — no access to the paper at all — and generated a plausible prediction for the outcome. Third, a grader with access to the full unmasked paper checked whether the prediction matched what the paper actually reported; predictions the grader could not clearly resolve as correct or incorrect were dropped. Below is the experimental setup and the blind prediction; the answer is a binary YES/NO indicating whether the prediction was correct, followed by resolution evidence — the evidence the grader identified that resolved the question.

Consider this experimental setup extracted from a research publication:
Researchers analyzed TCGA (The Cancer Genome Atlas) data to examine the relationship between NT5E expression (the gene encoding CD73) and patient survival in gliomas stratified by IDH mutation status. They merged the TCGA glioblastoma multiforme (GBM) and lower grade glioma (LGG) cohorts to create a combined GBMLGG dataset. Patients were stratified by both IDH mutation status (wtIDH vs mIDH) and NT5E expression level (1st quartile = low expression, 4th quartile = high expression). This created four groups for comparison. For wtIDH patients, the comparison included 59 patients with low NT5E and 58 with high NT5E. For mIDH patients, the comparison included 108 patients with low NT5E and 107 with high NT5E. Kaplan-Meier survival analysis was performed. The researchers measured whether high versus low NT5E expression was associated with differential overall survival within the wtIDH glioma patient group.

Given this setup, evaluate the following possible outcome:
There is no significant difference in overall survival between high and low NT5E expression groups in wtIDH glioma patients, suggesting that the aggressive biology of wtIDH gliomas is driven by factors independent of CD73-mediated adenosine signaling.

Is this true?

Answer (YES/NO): YES